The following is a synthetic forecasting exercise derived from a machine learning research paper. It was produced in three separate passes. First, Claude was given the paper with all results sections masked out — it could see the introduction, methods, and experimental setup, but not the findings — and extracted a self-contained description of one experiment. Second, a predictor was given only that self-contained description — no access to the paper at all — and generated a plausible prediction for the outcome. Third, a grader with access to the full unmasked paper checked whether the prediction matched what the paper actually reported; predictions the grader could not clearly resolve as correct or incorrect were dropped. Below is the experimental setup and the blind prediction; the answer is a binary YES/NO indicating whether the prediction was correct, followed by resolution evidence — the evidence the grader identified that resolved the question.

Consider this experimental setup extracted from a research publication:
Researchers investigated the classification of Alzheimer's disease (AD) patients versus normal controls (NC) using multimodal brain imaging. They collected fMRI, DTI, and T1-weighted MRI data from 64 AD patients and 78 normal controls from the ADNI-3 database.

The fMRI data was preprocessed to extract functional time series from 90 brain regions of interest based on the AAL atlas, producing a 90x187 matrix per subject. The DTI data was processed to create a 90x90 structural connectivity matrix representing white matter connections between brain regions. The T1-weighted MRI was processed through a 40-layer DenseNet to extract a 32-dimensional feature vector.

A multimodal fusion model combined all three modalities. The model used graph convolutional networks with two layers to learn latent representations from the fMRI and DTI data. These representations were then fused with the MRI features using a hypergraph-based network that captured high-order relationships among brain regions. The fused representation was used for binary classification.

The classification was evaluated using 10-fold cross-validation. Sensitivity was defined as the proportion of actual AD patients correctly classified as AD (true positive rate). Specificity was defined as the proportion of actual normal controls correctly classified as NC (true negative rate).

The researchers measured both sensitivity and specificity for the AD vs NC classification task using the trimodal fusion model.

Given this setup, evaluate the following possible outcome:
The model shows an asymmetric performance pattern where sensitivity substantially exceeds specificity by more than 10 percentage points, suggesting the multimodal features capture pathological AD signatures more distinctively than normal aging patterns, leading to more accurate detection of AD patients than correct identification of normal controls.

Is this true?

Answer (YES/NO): NO